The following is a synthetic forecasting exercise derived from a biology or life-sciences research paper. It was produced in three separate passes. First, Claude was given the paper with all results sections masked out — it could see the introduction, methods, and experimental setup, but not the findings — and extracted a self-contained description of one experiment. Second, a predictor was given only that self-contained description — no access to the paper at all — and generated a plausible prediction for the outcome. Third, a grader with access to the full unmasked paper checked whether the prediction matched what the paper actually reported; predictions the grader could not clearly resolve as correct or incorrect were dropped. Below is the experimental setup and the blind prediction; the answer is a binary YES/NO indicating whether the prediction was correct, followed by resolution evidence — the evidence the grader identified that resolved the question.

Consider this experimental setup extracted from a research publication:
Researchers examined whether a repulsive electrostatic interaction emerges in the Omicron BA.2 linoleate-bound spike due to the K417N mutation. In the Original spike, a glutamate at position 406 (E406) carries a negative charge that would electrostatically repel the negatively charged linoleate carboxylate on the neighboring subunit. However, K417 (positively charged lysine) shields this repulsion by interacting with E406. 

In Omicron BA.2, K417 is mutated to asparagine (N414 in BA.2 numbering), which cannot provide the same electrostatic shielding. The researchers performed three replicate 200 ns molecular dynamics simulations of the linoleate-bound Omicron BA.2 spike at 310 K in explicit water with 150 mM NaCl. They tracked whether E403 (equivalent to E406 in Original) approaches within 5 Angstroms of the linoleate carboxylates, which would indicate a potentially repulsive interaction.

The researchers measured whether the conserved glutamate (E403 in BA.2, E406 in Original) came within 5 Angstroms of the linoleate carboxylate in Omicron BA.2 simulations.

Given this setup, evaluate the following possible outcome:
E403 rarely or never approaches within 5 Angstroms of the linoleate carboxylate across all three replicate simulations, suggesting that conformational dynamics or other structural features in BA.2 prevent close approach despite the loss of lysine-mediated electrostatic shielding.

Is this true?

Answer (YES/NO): NO